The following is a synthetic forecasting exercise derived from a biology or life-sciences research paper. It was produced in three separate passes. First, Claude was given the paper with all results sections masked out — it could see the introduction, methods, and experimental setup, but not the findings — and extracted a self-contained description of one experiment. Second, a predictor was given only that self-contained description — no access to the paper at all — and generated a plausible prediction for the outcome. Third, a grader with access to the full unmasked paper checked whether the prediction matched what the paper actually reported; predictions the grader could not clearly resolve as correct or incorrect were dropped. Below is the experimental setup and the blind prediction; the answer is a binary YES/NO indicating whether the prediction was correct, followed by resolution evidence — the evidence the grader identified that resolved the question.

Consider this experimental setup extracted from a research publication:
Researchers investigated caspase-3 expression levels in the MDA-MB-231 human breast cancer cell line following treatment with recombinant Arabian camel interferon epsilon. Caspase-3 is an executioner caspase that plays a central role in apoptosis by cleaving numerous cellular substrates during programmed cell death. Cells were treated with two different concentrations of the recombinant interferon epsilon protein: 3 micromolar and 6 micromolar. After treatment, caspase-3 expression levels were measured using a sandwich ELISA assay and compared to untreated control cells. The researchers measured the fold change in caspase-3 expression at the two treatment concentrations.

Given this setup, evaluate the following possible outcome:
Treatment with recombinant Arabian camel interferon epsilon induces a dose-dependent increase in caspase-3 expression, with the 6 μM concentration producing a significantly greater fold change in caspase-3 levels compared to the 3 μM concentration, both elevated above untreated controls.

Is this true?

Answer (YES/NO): NO